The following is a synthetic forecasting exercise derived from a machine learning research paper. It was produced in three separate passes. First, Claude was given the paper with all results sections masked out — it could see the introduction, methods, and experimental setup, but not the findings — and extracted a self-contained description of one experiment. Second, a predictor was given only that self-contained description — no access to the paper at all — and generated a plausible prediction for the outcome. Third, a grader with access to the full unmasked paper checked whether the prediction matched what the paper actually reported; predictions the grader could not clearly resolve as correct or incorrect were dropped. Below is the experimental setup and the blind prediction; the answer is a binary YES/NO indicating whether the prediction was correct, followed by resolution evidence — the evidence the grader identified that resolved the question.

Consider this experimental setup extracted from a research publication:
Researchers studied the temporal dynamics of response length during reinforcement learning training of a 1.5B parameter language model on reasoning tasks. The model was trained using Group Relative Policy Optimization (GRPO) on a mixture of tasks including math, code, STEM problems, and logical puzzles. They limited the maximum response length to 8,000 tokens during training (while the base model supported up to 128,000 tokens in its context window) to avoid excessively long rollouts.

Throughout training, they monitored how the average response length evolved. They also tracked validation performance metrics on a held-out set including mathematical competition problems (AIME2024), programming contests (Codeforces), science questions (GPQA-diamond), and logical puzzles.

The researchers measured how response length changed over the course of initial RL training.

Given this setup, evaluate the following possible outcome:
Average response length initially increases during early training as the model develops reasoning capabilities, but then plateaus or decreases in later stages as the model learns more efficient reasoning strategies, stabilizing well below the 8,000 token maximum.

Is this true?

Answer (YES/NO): NO